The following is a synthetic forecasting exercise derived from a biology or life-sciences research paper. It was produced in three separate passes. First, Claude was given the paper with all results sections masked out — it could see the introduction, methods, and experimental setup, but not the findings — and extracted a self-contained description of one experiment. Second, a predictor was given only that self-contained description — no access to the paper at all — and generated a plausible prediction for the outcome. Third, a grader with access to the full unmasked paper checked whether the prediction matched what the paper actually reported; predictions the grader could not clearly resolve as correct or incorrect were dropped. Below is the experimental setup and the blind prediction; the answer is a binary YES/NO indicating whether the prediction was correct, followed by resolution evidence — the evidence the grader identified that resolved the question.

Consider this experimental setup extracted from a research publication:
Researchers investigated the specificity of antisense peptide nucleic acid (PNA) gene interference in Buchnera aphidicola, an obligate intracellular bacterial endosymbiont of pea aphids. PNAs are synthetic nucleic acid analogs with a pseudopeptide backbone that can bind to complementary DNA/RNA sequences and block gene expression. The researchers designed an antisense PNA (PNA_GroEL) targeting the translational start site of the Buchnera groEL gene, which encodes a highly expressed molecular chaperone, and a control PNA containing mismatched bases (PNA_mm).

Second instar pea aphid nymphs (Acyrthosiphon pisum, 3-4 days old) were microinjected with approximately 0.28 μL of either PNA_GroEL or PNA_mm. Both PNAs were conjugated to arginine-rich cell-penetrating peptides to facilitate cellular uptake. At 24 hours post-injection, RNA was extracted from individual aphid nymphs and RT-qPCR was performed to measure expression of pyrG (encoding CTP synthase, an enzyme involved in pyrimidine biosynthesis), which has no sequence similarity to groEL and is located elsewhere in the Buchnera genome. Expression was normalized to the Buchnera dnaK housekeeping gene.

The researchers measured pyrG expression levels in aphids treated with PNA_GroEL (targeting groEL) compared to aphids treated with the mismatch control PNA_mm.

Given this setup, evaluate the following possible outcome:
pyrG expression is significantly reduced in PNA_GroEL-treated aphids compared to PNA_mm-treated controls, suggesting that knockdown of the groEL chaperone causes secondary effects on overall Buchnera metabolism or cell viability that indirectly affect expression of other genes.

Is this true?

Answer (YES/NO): NO